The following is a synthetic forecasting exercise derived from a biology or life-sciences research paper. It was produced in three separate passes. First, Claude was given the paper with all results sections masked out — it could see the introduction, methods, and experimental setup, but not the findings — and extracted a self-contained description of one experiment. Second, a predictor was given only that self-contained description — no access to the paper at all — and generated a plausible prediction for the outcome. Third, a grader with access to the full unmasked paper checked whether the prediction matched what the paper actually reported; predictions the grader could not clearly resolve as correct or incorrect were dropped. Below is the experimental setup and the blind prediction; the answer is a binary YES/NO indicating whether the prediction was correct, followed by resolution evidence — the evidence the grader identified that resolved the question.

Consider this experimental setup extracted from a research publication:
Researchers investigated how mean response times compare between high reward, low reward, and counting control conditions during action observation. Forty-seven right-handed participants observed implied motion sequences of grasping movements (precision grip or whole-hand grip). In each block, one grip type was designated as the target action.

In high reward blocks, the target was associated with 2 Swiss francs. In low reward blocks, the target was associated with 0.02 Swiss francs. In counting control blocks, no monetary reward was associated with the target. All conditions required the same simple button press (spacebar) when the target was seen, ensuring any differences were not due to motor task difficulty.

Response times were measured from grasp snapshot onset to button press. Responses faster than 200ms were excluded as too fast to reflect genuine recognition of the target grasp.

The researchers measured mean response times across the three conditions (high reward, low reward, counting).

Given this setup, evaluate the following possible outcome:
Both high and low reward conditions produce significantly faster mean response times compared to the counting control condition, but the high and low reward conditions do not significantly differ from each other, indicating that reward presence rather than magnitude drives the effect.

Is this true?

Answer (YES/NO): NO